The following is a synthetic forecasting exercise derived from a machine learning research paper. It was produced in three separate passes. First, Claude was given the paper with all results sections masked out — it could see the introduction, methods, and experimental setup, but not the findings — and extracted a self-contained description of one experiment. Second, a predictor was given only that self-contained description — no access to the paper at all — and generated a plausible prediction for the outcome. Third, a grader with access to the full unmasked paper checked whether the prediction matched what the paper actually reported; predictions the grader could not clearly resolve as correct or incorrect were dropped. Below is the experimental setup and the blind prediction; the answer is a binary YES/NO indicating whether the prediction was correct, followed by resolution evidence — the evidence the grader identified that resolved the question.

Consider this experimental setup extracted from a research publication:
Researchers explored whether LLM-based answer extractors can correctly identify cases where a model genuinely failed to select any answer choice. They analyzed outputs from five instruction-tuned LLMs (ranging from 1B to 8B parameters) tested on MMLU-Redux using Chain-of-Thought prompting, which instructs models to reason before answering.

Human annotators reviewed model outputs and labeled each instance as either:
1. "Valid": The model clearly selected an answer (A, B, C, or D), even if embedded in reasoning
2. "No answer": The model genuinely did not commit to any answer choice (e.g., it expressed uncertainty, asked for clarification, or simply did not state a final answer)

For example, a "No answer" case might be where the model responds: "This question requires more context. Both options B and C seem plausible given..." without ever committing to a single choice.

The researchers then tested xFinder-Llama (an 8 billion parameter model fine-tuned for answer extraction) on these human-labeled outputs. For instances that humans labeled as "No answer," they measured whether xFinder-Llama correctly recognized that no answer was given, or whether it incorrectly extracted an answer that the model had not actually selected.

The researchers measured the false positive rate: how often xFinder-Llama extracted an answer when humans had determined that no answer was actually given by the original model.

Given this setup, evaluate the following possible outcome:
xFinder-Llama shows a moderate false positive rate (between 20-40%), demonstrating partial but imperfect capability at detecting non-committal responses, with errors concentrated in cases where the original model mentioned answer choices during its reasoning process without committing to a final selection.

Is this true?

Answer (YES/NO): NO